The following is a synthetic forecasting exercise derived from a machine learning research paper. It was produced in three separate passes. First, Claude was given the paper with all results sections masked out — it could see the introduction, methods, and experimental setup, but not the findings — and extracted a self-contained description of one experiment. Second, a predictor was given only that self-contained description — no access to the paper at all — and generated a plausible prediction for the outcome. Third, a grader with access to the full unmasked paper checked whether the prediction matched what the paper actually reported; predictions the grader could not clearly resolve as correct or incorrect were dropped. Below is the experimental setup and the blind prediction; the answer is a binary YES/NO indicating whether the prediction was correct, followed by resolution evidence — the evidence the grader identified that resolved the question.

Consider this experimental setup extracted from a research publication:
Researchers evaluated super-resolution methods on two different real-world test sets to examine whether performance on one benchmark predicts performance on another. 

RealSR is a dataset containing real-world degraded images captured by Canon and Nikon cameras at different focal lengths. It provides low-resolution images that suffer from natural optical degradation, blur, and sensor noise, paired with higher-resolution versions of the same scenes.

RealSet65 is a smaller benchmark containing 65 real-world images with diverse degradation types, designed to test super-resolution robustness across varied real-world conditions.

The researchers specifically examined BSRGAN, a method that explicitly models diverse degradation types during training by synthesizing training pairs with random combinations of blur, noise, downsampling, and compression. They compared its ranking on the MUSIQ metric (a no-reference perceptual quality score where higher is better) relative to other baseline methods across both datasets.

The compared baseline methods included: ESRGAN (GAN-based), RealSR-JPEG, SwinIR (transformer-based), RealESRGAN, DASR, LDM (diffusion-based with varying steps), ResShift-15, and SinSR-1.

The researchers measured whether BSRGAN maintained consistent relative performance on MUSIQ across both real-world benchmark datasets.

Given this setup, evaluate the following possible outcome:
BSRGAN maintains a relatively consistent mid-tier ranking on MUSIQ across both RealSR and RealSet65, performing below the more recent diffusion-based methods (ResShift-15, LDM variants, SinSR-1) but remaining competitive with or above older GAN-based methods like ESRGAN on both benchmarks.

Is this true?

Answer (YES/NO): NO